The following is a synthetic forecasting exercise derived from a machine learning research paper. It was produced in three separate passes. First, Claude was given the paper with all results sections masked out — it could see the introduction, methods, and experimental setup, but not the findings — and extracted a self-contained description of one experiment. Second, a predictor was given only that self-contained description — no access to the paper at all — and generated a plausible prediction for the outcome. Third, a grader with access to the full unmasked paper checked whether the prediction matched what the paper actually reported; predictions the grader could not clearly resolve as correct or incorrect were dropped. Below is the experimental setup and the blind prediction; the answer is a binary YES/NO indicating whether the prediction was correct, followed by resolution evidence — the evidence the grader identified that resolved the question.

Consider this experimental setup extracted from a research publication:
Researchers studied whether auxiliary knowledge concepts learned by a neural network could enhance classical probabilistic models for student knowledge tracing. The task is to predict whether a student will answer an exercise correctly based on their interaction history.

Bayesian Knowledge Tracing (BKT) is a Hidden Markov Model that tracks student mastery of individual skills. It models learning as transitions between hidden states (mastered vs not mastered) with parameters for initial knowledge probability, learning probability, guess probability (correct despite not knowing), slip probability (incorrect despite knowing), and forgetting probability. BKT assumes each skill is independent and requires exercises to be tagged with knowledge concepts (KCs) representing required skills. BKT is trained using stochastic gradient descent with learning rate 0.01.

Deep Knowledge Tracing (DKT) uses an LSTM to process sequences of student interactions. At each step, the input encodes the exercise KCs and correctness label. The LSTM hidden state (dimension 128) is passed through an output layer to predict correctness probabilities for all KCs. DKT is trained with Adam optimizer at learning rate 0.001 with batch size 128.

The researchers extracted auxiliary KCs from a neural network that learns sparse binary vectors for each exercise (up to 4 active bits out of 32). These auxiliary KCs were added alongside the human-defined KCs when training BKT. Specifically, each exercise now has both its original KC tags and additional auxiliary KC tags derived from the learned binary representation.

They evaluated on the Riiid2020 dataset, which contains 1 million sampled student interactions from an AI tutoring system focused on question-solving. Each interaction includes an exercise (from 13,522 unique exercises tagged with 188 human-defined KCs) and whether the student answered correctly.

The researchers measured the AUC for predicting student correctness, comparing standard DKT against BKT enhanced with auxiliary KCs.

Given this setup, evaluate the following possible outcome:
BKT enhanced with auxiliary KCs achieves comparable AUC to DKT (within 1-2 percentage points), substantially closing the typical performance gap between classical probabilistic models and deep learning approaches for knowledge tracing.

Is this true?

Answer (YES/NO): NO